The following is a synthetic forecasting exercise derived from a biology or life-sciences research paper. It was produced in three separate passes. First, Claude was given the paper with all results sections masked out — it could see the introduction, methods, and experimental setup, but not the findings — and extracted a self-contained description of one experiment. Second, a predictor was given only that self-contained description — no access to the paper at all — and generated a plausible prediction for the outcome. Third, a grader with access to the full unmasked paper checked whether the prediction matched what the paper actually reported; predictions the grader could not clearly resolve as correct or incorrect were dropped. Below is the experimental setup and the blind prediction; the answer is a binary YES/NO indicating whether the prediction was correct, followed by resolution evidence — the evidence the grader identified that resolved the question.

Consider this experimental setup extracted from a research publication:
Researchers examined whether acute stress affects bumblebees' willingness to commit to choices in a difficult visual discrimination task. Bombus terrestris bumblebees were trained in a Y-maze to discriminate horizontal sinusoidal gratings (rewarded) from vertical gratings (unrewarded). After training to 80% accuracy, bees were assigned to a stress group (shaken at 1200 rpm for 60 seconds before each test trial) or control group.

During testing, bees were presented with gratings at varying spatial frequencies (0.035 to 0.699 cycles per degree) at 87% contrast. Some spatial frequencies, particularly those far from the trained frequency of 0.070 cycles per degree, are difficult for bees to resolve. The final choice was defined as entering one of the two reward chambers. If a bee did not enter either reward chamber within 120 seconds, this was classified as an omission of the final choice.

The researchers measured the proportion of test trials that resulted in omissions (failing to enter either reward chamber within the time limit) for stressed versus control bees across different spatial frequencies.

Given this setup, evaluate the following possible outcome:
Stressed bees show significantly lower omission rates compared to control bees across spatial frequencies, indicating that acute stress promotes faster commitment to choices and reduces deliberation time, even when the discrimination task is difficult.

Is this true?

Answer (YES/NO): YES